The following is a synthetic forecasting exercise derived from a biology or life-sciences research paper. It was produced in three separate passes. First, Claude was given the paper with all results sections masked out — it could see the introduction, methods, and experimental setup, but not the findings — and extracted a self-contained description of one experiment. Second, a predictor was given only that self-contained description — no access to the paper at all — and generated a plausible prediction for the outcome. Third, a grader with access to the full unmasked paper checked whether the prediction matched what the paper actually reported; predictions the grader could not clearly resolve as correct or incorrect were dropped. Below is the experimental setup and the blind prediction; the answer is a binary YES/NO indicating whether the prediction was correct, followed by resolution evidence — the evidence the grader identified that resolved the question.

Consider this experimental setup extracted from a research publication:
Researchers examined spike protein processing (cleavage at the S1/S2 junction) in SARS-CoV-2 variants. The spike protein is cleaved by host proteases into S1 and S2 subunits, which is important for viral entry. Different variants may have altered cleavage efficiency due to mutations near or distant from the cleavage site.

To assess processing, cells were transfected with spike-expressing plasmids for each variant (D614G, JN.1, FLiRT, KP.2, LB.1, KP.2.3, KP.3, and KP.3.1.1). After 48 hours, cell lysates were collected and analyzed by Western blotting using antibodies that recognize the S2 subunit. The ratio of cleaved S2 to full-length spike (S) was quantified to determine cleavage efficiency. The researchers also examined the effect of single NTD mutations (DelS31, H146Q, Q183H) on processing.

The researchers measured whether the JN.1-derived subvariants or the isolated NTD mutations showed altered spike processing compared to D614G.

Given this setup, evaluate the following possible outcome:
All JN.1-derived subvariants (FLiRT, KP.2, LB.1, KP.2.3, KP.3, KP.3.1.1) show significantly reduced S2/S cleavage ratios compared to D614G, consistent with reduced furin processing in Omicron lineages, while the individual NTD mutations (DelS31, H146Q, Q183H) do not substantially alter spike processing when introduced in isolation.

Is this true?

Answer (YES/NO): NO